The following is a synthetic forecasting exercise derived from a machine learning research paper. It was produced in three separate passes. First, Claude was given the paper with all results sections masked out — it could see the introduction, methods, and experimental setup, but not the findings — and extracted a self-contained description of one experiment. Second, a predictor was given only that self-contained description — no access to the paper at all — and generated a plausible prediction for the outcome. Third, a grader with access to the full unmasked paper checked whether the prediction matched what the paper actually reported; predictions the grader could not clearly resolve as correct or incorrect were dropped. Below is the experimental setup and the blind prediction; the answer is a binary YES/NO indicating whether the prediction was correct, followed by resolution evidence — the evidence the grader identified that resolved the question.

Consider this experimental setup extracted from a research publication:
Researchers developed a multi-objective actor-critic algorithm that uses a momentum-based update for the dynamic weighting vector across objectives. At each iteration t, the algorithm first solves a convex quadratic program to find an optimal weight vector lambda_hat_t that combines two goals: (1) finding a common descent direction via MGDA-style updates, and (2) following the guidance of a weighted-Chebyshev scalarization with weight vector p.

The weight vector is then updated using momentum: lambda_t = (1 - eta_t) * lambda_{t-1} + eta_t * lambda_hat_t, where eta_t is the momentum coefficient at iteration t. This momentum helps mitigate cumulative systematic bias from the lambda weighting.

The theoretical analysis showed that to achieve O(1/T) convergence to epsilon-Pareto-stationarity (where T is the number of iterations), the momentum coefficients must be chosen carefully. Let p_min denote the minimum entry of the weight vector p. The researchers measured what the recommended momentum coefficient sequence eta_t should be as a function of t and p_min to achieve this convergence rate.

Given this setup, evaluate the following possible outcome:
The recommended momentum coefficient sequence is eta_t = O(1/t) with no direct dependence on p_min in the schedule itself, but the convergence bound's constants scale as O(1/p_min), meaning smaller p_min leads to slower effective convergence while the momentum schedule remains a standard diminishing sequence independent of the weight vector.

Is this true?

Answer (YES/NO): NO